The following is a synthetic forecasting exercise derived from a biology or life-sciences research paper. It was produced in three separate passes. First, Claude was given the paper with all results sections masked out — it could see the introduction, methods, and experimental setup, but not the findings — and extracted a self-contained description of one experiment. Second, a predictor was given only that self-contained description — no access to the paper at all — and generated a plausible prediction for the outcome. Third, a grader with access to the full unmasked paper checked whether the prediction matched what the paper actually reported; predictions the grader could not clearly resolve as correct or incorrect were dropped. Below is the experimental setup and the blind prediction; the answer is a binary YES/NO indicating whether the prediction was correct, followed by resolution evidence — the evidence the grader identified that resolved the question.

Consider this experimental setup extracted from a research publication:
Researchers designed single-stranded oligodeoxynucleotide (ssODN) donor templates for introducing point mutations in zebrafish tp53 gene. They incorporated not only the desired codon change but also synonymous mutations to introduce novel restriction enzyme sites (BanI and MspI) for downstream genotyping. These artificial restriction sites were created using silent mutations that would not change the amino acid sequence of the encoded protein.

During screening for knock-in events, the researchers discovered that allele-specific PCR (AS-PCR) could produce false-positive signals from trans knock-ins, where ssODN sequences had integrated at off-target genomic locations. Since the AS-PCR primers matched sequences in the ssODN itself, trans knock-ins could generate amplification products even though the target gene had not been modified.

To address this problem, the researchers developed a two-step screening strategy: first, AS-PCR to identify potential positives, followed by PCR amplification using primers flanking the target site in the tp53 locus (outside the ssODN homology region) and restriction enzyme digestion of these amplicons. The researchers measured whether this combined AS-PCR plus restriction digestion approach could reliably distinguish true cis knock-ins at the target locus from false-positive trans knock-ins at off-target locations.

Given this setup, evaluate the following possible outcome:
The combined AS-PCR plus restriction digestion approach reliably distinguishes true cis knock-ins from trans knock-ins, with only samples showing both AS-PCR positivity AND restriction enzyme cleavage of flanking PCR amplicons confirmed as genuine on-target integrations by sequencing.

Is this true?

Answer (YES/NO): YES